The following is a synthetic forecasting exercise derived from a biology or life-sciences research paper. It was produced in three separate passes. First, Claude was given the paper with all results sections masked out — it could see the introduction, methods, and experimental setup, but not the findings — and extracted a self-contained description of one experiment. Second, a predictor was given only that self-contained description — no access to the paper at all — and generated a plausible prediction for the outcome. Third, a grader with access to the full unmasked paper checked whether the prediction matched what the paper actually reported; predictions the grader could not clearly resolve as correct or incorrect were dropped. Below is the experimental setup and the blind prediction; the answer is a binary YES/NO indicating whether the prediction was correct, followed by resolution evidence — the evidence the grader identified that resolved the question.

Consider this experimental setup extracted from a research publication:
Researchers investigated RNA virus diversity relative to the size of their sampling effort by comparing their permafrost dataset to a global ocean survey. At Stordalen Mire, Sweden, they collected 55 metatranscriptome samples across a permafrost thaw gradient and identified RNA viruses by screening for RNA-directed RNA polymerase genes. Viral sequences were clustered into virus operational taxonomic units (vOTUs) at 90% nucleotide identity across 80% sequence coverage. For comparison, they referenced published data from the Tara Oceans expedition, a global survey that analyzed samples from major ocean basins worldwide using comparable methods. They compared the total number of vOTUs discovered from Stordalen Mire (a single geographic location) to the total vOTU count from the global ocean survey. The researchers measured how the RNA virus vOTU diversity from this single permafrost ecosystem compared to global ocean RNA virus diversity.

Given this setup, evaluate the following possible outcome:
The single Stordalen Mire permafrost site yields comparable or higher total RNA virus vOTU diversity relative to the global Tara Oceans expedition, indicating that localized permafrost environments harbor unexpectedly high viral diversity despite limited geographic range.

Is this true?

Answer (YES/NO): NO